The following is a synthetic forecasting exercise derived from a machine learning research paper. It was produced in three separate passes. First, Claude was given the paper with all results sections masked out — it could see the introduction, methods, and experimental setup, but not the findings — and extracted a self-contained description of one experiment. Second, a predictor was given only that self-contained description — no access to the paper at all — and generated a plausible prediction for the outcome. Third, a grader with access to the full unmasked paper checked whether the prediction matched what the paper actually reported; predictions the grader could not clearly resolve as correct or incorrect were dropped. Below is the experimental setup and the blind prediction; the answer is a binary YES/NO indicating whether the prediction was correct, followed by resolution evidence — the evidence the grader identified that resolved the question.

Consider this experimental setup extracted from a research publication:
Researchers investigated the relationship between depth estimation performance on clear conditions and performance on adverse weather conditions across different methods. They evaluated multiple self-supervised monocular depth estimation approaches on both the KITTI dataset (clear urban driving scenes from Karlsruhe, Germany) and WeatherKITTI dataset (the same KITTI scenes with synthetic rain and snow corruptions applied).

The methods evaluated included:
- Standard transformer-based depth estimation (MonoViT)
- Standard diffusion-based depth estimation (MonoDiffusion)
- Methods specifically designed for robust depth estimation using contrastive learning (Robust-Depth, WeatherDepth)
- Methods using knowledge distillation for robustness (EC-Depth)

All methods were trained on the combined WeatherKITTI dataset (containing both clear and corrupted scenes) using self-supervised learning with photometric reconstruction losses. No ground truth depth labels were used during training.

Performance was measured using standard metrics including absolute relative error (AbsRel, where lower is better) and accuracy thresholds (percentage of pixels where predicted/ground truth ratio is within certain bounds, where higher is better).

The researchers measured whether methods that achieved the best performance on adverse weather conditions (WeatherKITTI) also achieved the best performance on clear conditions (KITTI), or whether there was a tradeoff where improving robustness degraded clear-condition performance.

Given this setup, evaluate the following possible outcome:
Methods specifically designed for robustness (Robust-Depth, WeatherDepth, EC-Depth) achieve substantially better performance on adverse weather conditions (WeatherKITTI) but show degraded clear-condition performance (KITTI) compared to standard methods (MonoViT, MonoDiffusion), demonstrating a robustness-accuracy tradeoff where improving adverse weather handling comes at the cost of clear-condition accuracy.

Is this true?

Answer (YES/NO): NO